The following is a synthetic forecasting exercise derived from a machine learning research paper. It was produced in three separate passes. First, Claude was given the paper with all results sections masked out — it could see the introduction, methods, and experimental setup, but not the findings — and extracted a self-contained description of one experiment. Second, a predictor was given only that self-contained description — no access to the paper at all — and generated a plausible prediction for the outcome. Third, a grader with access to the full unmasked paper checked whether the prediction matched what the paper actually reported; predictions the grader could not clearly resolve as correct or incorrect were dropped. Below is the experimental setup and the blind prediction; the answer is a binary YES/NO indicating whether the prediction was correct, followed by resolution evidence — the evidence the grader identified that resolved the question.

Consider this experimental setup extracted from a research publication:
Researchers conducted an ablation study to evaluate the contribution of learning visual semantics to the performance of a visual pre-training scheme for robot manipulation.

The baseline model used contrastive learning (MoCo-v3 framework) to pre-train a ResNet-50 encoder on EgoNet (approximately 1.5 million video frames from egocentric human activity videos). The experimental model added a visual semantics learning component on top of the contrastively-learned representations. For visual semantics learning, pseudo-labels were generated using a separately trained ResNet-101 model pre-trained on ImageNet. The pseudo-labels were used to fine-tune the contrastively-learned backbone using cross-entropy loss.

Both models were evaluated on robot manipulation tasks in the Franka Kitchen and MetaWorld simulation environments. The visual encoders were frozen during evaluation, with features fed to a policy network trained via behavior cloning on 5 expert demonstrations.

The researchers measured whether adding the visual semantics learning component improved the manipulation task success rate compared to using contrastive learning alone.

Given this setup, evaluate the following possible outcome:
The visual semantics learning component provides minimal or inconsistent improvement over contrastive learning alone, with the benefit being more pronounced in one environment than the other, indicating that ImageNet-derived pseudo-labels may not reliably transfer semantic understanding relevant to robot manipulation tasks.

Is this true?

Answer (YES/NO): NO